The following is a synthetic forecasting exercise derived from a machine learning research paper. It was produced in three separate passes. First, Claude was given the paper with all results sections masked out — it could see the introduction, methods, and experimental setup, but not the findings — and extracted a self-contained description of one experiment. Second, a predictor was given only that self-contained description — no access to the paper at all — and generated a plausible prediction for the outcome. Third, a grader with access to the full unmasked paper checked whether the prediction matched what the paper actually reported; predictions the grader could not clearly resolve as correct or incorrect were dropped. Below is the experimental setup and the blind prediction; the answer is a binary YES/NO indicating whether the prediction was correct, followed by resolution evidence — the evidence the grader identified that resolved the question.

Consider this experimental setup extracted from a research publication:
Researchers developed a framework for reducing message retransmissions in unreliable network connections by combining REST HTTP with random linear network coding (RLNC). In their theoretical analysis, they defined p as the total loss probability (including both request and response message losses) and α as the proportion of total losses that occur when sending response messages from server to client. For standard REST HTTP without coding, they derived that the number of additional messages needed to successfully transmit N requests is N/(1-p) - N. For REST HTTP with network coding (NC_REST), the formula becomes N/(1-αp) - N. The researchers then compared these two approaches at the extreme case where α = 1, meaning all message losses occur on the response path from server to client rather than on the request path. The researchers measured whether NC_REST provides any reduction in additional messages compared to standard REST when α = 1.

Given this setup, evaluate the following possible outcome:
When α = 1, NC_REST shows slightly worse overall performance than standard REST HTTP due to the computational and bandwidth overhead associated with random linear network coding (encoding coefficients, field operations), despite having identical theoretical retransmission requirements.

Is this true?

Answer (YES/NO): YES